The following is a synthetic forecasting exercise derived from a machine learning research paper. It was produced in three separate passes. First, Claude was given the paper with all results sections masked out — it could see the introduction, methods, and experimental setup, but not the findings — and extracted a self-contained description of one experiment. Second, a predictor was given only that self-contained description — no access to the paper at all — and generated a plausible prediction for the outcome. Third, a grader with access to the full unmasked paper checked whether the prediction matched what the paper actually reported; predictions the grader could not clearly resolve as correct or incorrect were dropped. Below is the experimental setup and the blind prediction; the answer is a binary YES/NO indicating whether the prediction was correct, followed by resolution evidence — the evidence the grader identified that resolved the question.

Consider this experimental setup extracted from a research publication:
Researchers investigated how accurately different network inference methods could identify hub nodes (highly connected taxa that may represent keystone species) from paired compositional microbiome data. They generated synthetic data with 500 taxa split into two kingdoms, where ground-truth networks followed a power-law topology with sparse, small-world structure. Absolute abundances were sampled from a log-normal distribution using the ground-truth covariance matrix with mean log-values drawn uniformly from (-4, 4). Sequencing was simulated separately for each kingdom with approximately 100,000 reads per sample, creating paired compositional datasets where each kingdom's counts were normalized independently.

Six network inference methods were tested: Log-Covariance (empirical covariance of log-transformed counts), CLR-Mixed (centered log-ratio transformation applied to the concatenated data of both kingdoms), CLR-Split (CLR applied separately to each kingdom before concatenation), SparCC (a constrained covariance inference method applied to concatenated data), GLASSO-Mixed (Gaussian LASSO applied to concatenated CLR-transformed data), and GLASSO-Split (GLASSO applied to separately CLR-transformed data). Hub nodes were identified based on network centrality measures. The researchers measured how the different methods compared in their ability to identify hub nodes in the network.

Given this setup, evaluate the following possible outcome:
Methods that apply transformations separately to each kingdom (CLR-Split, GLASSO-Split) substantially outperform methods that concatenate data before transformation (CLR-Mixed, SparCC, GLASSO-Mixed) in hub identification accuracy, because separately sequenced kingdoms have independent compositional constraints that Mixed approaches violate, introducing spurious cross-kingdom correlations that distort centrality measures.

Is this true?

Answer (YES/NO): NO